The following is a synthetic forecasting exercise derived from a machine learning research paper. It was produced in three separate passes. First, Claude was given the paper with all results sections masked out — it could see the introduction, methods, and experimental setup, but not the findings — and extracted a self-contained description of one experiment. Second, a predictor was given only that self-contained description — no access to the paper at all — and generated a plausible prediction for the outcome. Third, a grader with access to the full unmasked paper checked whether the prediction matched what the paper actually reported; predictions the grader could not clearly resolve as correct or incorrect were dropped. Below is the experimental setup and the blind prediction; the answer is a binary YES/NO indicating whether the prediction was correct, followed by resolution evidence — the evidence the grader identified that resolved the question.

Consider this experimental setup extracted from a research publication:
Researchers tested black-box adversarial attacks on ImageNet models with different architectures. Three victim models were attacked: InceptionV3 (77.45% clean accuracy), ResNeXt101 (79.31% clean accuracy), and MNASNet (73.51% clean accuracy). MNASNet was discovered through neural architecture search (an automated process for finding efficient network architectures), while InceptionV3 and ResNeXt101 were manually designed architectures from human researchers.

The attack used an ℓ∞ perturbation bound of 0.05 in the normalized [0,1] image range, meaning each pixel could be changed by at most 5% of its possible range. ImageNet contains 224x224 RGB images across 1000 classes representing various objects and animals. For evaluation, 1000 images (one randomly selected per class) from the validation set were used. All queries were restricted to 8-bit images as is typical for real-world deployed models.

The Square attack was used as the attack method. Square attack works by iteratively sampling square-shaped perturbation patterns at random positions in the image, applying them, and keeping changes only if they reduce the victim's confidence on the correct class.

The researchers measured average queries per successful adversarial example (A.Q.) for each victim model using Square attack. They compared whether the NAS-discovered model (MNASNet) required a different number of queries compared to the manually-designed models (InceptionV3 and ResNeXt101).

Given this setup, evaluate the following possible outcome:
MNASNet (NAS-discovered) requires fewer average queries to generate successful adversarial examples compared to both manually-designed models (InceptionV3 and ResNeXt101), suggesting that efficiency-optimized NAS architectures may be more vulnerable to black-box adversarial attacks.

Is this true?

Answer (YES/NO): YES